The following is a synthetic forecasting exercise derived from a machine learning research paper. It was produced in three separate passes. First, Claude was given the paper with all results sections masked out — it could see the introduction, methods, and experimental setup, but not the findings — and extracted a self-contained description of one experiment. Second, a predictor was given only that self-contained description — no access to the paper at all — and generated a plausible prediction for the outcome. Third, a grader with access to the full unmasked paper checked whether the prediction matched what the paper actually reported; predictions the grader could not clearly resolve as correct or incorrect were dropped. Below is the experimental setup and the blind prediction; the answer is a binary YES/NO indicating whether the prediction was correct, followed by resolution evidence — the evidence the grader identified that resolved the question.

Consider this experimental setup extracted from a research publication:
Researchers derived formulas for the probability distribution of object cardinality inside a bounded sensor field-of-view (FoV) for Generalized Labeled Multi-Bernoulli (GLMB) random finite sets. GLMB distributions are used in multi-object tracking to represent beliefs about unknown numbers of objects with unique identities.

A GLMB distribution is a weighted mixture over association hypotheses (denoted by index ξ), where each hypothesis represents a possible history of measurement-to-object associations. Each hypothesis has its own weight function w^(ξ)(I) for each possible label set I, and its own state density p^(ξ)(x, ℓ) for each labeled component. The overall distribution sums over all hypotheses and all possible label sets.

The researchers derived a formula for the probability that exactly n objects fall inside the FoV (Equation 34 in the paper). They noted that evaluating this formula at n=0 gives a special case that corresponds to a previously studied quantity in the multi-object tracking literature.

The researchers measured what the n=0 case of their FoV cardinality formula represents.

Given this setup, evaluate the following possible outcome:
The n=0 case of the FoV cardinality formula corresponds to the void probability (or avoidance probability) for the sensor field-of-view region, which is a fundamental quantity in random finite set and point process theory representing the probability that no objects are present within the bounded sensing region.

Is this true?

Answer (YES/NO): YES